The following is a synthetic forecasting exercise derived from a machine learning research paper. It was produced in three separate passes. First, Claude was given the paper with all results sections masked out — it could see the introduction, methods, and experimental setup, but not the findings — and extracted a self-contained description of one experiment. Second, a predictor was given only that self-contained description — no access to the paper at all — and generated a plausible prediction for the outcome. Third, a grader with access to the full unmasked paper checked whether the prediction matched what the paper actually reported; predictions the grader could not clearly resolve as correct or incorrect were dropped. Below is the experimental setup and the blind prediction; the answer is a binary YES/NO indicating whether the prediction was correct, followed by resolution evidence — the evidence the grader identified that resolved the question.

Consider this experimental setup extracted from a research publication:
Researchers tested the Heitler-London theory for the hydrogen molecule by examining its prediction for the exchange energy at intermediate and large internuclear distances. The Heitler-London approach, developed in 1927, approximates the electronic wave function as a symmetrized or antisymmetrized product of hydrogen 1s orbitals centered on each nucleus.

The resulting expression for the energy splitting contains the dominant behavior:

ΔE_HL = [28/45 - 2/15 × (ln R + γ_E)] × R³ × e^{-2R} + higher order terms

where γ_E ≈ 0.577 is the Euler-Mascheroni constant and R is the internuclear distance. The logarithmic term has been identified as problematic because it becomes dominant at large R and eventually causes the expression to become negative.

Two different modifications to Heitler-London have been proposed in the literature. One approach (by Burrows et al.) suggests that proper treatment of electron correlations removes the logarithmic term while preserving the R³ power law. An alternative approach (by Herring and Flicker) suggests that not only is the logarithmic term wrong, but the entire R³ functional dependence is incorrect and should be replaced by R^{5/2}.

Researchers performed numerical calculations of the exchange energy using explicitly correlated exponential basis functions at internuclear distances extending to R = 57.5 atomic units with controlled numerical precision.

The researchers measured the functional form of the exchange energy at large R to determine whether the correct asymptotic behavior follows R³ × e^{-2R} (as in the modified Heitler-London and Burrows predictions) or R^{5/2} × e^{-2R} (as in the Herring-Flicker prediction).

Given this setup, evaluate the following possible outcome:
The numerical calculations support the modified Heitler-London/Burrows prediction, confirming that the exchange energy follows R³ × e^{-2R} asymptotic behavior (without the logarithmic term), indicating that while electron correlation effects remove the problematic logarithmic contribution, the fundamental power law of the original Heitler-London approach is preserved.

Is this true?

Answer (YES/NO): NO